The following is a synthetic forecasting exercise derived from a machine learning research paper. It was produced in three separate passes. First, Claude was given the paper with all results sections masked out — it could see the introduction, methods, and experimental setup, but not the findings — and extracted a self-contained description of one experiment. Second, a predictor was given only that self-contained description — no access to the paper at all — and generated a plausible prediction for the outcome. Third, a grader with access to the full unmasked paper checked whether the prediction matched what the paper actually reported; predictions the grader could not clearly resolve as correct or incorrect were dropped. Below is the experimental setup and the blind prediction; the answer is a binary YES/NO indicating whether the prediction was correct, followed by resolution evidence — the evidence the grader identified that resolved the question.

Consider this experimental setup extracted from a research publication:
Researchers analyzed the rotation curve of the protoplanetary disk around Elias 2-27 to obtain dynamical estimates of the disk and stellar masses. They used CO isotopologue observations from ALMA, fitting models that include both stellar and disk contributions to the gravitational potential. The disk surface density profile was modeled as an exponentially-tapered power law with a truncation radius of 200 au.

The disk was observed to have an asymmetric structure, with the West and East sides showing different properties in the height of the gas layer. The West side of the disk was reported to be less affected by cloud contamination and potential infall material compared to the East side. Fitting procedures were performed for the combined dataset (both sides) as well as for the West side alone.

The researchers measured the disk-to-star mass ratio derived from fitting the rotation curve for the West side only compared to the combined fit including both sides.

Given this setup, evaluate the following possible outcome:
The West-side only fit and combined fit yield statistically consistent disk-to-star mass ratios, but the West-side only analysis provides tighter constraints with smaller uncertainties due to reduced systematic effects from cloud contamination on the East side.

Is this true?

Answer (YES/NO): NO